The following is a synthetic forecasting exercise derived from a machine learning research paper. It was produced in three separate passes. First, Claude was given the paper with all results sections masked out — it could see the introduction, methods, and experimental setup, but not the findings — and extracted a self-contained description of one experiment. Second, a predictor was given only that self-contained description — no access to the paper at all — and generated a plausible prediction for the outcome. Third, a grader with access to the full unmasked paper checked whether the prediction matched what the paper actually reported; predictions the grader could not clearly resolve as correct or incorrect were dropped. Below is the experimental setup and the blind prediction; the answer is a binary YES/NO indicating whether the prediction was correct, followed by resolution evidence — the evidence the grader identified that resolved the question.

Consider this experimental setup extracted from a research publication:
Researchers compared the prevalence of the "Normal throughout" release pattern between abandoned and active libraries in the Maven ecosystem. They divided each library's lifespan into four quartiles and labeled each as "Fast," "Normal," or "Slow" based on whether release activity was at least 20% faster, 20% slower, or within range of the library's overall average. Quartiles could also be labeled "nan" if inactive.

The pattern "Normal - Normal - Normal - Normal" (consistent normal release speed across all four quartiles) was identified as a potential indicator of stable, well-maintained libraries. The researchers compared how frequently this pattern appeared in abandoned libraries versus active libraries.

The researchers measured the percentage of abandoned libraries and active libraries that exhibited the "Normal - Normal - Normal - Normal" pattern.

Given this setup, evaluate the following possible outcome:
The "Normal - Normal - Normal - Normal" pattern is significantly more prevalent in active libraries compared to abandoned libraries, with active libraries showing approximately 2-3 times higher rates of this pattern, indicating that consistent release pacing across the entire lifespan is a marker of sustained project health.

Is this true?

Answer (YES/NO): YES